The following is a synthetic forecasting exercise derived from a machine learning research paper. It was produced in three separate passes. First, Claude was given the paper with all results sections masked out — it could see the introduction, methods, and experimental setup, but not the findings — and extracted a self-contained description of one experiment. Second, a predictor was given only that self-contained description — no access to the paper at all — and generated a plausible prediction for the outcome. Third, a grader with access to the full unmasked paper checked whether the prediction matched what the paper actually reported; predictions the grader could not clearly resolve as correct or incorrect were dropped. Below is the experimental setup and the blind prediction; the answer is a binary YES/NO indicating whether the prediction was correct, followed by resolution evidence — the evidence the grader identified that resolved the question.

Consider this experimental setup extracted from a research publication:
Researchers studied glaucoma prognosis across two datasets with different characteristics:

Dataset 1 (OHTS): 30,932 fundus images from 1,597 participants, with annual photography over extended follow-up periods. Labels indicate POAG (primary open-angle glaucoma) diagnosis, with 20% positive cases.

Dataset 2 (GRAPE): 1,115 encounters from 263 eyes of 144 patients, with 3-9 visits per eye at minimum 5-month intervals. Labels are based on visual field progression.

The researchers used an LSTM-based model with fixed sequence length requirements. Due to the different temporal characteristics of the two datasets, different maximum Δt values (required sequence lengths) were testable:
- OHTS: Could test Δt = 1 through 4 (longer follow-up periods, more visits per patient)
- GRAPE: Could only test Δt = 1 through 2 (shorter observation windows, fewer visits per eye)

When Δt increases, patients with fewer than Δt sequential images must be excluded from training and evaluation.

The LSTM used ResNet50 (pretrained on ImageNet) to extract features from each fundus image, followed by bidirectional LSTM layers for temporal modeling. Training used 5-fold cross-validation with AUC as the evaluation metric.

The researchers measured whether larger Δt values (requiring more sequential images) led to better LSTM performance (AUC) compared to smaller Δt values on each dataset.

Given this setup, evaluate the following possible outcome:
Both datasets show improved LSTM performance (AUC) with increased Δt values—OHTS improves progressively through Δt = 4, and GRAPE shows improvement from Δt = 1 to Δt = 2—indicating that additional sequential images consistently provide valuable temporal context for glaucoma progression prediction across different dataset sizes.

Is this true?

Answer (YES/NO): NO